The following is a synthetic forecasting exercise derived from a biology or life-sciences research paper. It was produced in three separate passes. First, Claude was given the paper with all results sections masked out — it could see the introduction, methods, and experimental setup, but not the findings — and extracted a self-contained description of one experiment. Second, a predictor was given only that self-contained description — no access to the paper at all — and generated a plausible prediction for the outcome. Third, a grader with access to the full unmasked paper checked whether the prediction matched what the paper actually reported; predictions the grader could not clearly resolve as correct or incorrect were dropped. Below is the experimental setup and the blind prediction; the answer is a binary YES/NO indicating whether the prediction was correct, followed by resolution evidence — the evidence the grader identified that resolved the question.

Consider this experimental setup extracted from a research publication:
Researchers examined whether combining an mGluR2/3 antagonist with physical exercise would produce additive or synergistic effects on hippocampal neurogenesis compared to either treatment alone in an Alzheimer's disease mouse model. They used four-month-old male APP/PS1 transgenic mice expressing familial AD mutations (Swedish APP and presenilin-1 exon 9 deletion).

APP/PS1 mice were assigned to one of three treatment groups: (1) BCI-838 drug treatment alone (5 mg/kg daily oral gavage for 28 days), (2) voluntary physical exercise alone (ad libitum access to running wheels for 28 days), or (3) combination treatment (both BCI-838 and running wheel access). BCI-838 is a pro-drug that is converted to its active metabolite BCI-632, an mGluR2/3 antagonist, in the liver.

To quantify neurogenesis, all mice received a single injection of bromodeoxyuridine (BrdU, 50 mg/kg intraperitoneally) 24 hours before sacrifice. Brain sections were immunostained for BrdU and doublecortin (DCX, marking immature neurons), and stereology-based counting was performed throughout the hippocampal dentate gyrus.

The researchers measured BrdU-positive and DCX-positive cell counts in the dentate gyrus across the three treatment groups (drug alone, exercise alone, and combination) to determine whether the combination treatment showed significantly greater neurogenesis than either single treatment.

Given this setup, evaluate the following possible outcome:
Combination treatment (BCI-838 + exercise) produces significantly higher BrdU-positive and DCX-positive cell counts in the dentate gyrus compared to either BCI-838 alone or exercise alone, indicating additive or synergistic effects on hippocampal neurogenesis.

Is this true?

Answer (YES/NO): NO